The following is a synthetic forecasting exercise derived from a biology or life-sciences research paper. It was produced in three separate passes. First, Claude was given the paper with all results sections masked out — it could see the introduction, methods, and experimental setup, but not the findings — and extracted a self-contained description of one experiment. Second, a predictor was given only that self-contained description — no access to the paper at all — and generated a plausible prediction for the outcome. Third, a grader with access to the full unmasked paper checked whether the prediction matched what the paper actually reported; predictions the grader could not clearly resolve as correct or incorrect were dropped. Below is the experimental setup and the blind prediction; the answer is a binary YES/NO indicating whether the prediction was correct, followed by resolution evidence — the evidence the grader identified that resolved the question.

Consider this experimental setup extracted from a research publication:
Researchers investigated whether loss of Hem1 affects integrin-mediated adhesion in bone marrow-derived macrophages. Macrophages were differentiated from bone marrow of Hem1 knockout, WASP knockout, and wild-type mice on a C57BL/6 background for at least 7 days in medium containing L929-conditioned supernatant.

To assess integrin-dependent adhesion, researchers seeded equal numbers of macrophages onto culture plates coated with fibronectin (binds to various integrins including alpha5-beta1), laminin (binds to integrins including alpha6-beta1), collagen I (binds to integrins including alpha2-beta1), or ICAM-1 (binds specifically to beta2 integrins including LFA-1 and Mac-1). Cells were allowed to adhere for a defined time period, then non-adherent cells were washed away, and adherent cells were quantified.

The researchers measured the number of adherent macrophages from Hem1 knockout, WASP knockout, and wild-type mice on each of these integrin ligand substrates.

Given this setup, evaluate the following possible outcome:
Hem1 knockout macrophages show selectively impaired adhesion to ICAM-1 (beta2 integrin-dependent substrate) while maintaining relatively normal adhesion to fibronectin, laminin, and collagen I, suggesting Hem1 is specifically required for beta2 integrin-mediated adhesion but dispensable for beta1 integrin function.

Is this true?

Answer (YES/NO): NO